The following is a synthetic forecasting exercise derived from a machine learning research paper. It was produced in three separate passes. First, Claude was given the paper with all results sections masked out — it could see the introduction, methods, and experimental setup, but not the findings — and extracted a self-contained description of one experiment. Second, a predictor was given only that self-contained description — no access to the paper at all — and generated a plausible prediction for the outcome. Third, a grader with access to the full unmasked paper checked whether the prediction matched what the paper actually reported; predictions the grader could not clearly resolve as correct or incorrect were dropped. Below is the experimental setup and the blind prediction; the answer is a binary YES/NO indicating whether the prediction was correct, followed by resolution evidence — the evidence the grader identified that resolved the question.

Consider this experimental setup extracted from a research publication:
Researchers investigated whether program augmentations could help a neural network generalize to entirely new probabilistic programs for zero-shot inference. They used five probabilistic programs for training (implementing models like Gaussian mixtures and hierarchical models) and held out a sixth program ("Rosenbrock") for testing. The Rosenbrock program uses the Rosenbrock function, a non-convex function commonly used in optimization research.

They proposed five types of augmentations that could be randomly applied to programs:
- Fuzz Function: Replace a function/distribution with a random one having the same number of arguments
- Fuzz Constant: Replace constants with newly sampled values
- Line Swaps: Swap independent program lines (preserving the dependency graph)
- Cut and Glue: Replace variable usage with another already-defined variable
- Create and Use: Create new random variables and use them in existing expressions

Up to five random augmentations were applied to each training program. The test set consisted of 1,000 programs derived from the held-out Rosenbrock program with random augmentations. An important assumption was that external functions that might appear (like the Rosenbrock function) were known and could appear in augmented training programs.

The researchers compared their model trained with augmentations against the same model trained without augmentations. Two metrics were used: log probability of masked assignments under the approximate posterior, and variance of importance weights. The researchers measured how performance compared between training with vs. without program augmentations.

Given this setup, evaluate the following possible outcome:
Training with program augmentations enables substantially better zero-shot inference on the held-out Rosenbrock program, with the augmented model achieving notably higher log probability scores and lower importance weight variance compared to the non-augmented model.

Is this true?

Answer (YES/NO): YES